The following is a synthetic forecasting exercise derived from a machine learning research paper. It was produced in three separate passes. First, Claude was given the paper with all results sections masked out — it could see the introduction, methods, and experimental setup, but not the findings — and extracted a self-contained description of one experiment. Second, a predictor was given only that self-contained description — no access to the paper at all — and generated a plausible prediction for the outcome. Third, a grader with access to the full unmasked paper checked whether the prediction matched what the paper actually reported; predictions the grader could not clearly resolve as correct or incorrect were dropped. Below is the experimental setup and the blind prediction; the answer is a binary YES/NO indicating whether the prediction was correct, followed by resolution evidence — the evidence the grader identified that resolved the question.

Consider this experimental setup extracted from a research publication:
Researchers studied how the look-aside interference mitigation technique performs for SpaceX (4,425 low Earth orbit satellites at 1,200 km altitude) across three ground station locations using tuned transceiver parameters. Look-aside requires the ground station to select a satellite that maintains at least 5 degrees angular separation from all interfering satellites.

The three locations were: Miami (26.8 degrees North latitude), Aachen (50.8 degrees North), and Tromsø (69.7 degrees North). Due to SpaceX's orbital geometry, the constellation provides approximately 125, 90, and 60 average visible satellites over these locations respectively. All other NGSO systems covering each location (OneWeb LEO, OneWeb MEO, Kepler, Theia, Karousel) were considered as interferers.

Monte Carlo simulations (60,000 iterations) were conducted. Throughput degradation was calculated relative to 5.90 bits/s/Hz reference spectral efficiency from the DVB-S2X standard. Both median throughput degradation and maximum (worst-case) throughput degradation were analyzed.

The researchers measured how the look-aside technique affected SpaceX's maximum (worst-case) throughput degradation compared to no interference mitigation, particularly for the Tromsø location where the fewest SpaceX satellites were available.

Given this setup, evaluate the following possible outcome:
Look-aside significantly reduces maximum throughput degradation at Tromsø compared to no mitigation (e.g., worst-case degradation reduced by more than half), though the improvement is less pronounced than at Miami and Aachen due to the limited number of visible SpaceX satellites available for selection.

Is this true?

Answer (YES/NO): NO